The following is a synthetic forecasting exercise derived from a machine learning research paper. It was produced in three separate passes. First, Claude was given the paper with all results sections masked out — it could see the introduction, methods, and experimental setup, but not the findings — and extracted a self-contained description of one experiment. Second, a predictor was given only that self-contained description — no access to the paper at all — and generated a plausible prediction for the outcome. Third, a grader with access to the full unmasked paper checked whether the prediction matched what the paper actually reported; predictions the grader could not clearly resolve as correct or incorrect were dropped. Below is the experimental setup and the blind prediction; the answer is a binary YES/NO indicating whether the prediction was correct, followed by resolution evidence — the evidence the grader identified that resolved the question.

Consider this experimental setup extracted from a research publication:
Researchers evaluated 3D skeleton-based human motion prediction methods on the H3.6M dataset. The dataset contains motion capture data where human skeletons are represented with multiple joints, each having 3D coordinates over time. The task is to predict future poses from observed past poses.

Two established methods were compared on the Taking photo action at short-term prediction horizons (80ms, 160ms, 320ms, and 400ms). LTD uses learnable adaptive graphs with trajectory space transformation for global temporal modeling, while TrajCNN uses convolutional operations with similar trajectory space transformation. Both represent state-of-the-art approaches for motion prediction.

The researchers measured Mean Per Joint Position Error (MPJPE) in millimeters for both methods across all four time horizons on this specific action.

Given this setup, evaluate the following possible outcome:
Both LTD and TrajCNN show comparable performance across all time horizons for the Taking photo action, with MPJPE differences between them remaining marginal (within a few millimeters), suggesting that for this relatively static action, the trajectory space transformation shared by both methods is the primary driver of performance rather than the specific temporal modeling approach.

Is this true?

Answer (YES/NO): NO